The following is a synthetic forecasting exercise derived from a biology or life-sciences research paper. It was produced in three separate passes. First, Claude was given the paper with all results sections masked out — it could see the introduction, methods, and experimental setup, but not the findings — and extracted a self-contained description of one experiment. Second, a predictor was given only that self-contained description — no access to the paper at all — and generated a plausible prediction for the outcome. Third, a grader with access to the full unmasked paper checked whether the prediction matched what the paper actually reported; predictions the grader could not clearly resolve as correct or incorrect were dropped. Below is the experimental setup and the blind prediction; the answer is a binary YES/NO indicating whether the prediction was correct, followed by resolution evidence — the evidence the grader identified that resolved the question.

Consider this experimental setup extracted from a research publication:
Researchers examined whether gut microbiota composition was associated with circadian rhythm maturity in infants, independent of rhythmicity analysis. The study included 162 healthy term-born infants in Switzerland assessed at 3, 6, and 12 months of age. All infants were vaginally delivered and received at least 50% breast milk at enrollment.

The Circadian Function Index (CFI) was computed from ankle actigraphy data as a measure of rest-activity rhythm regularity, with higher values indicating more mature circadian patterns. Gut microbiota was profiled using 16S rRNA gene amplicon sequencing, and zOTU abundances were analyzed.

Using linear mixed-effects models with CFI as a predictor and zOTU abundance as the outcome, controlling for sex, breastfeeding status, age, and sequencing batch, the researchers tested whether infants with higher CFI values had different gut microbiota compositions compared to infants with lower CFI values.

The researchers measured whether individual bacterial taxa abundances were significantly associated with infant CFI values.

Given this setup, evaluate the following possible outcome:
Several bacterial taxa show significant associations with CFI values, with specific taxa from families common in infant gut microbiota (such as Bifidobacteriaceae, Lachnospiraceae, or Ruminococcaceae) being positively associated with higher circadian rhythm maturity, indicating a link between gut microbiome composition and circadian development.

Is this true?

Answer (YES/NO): NO